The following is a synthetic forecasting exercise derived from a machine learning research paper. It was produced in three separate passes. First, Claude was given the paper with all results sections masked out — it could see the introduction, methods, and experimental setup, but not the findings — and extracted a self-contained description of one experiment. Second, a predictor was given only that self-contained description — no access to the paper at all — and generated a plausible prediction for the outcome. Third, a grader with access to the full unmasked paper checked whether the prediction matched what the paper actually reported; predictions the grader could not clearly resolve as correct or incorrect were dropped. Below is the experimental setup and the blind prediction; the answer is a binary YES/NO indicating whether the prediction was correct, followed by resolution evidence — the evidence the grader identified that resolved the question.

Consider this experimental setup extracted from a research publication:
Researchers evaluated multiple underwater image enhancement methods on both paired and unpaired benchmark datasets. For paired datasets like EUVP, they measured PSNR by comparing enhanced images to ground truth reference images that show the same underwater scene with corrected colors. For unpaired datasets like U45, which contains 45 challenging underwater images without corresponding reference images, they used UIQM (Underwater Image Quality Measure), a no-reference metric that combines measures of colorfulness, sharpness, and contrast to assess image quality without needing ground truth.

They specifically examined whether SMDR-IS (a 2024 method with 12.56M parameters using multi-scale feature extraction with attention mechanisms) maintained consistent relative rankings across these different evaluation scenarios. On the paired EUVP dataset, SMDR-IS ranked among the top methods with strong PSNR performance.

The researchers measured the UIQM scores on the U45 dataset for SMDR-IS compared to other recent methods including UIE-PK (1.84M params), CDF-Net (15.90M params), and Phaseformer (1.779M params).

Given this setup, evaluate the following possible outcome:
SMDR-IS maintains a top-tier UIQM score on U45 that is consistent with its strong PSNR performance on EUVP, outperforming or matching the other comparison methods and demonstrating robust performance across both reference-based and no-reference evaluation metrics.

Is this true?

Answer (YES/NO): YES